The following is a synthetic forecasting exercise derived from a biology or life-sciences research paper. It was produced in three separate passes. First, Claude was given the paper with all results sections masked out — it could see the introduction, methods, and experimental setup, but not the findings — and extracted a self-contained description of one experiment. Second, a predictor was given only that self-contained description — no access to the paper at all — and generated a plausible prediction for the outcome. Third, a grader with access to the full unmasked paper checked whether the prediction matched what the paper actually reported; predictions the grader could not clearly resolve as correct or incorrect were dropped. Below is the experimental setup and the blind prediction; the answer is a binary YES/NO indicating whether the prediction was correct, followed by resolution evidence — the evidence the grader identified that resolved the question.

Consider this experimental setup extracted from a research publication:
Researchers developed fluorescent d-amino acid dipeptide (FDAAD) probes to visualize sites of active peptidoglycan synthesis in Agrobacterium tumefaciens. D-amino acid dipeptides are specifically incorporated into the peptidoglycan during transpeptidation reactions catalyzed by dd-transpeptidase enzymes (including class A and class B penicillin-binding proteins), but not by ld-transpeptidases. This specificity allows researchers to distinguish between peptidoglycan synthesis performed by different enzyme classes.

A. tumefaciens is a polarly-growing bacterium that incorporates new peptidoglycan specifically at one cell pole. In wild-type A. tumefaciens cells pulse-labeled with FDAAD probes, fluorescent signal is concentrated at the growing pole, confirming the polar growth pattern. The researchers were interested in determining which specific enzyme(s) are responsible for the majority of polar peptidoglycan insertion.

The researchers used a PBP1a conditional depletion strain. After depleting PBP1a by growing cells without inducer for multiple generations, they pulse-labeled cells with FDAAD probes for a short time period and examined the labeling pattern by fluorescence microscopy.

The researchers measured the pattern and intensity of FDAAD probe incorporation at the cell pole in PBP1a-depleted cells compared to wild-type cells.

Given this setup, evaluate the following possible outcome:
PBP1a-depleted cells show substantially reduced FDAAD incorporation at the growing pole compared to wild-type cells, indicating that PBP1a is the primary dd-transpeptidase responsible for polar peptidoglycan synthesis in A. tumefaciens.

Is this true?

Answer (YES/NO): YES